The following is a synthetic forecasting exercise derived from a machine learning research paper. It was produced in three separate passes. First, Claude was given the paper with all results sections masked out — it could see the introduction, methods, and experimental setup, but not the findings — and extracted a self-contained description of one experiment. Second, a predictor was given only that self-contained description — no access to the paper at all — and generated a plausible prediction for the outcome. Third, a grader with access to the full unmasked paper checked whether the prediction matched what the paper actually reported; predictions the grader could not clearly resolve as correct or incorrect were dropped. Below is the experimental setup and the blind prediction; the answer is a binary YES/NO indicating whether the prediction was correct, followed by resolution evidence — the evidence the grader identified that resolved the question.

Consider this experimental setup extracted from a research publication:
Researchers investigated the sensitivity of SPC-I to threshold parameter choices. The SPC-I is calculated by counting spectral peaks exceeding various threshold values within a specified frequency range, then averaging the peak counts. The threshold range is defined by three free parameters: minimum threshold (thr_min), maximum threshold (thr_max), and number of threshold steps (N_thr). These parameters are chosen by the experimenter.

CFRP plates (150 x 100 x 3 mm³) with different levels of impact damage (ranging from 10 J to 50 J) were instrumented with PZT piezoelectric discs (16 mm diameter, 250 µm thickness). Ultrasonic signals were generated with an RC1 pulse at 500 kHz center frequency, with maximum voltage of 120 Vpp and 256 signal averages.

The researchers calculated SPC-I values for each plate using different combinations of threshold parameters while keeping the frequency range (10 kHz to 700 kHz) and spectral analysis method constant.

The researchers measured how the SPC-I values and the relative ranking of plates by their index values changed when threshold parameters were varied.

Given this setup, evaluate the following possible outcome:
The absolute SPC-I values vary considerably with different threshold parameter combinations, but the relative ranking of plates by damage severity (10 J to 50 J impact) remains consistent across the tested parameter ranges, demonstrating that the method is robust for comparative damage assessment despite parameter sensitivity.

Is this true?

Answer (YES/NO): NO